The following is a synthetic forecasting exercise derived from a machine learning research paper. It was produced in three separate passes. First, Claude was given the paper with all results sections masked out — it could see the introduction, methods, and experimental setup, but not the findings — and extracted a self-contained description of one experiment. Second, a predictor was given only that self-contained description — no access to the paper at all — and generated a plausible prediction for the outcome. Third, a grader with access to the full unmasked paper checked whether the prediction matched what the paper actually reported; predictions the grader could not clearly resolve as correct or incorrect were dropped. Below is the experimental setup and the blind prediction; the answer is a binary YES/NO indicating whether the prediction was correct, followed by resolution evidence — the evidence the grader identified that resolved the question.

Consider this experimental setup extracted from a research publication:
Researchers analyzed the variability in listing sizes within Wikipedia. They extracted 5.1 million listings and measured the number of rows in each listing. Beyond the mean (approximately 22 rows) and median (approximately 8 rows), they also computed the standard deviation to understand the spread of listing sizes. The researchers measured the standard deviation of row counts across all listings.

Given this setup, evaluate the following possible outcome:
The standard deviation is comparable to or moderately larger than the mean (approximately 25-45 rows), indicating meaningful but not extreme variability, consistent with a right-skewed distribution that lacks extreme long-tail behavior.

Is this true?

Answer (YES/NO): NO